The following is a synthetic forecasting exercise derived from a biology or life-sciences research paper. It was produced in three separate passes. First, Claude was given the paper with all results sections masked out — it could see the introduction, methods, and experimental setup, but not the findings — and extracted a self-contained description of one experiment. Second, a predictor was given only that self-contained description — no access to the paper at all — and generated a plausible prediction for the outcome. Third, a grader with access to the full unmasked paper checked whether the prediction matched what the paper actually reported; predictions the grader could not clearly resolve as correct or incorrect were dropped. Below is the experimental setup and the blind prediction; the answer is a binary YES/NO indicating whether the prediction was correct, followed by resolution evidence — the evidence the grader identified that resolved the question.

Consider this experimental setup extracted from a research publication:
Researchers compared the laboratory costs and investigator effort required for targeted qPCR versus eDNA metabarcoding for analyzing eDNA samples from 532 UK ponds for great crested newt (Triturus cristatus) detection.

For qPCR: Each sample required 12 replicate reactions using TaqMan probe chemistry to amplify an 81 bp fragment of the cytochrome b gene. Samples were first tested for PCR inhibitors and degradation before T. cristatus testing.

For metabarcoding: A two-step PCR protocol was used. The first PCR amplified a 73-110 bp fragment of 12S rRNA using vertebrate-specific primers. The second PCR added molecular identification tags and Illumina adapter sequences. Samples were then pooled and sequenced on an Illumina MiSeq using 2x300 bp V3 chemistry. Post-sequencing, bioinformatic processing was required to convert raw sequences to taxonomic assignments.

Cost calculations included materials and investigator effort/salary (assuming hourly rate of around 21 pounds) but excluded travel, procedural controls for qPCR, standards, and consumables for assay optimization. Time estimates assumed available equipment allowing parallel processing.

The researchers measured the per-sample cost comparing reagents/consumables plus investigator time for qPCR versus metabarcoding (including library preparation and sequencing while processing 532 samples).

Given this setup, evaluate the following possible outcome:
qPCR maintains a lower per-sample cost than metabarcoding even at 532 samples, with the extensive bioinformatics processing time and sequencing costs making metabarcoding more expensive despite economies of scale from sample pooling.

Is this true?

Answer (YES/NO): NO